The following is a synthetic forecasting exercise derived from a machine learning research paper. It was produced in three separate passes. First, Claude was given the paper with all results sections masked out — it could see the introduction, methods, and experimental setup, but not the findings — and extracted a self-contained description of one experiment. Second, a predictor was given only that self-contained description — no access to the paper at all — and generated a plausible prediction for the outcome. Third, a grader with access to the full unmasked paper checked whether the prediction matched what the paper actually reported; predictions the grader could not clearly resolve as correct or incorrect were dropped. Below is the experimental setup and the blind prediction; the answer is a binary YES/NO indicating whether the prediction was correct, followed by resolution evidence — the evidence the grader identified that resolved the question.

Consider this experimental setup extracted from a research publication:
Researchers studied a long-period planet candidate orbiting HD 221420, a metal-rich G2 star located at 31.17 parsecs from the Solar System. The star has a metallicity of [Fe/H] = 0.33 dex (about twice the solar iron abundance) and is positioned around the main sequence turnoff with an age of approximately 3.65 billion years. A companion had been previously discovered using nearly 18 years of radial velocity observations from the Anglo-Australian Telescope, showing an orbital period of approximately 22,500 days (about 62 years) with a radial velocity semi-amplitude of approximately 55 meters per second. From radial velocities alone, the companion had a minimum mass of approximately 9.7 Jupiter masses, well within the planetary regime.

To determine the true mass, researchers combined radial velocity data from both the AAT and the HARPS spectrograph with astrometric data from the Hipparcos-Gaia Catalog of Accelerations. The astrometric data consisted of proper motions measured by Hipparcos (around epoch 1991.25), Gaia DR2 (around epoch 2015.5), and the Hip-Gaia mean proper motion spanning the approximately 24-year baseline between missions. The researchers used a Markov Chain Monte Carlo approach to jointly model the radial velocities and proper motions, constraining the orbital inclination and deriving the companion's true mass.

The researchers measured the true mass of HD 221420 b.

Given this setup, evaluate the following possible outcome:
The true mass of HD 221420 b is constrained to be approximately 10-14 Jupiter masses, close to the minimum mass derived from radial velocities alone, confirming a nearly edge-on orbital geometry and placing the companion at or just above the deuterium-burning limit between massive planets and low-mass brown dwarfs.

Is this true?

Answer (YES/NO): NO